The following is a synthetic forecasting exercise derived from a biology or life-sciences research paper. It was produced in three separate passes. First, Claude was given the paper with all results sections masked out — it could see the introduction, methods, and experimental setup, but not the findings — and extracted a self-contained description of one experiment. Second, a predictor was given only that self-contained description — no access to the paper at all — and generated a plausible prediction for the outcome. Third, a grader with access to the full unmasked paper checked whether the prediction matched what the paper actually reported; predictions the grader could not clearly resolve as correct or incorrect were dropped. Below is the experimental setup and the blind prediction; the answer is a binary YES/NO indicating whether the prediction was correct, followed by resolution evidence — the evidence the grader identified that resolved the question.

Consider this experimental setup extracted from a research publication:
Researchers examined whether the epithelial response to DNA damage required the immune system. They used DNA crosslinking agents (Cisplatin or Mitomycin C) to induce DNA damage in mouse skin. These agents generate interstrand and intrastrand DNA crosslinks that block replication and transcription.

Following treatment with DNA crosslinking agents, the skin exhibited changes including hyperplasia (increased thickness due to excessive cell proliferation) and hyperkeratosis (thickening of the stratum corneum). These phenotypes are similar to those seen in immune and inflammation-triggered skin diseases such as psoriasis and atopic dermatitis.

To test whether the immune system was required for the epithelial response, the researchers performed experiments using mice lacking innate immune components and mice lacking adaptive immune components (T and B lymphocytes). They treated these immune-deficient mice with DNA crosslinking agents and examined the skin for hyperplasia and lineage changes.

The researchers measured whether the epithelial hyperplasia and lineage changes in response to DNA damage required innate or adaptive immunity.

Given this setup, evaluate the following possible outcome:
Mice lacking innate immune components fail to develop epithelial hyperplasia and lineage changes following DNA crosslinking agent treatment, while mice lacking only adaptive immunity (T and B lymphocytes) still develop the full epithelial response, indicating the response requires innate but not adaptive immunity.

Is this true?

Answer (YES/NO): NO